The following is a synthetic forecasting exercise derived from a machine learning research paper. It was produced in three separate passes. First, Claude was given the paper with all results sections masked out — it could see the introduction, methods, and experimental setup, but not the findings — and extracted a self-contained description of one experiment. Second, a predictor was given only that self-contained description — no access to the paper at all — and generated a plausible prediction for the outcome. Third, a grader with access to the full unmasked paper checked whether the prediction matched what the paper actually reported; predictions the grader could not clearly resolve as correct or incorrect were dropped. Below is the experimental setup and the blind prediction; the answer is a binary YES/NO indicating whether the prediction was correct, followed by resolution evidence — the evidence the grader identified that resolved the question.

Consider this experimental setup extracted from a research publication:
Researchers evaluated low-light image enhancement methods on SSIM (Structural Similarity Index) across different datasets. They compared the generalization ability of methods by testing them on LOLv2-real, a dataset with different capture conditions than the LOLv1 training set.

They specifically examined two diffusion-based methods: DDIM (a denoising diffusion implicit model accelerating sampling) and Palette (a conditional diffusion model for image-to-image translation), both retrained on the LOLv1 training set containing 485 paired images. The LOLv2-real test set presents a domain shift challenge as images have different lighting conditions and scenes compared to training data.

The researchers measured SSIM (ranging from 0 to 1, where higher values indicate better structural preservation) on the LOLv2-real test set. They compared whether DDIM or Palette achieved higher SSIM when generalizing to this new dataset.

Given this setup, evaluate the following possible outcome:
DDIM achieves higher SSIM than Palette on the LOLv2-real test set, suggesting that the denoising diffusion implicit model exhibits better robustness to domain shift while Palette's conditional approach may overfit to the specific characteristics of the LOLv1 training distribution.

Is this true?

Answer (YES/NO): YES